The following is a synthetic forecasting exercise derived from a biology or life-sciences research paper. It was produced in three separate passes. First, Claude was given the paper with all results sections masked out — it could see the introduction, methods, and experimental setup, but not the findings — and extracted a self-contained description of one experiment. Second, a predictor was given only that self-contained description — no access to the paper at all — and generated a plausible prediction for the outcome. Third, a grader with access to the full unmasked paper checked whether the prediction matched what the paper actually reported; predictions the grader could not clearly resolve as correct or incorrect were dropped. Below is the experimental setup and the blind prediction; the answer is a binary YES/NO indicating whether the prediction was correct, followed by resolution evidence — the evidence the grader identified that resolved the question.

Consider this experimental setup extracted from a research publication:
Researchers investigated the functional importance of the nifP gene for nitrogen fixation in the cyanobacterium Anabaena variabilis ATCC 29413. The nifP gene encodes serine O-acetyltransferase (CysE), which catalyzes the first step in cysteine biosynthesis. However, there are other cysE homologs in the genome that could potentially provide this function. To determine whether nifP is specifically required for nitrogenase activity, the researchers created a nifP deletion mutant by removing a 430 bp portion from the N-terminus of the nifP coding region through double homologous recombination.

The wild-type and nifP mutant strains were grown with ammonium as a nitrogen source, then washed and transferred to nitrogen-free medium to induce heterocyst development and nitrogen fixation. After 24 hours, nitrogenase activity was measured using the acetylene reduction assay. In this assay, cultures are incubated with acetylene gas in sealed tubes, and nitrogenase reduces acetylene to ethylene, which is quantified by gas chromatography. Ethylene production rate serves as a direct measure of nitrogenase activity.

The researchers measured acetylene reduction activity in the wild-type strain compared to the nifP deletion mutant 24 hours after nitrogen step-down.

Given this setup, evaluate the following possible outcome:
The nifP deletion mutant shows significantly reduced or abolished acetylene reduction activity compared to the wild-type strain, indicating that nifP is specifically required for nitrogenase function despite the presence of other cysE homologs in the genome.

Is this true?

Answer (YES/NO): NO